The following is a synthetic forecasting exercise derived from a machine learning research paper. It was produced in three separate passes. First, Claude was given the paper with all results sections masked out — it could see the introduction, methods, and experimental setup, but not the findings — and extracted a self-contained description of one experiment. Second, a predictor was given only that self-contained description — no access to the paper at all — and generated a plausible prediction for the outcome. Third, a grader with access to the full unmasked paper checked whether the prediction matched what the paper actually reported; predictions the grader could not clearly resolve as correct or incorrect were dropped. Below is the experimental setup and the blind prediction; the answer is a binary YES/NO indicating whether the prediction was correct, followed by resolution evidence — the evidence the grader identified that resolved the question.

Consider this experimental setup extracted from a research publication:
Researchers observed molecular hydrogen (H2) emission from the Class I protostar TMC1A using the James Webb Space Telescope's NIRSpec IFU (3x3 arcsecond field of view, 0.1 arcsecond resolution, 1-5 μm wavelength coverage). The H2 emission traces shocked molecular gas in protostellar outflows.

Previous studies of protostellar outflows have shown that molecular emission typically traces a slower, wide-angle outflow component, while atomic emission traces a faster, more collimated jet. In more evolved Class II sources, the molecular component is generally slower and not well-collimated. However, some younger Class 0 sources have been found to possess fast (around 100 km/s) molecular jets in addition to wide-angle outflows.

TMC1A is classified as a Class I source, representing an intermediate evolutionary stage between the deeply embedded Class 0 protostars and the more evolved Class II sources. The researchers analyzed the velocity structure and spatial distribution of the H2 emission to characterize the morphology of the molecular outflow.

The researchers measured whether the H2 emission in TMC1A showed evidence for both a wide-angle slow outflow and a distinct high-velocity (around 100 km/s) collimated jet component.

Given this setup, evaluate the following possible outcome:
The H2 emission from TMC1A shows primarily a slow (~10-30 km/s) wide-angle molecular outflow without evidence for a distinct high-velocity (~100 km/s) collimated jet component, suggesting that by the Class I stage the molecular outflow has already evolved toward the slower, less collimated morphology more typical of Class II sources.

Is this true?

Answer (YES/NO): NO